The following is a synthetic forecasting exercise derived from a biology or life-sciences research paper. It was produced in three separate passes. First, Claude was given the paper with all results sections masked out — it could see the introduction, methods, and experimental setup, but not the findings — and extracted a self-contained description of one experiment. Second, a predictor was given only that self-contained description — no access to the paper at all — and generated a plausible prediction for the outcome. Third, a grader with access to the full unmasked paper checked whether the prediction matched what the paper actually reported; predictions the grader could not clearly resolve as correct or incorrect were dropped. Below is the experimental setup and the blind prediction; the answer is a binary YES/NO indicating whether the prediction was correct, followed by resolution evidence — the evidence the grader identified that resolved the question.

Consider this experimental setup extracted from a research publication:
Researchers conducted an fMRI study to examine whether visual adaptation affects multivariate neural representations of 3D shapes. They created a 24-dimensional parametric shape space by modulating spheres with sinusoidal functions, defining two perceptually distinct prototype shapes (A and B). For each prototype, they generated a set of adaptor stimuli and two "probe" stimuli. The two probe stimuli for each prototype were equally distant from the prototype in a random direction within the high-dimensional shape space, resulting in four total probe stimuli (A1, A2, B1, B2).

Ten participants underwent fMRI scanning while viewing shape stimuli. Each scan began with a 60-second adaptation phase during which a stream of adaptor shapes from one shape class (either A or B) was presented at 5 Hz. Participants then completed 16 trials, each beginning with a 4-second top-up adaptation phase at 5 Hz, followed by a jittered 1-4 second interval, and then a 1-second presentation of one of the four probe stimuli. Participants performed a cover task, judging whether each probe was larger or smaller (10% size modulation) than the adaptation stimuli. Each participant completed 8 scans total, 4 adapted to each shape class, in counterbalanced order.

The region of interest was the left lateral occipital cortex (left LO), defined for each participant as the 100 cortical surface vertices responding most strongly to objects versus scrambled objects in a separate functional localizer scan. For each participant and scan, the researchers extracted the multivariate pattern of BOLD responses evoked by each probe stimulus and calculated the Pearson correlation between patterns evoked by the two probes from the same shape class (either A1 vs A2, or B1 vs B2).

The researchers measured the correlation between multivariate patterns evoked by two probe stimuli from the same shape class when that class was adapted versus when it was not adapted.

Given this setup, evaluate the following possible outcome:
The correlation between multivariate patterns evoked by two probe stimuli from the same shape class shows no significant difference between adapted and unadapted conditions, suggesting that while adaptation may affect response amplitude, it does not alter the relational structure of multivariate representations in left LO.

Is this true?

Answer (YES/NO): NO